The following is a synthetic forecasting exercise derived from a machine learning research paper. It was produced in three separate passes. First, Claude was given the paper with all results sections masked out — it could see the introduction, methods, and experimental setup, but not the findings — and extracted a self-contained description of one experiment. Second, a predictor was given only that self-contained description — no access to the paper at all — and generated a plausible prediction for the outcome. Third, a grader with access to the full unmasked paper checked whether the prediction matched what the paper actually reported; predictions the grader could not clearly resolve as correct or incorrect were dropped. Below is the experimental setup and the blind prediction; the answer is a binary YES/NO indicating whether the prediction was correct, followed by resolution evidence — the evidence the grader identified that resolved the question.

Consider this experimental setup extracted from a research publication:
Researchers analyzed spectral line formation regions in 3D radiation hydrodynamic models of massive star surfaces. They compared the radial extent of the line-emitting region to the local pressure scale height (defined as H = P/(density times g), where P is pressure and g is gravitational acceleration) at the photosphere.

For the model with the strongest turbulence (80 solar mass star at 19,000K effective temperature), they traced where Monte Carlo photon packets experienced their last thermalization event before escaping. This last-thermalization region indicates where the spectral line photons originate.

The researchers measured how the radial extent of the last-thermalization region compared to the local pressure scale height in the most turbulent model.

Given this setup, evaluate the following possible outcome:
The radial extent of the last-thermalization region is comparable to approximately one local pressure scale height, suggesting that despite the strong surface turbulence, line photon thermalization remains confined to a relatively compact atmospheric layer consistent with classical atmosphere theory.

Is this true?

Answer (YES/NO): NO